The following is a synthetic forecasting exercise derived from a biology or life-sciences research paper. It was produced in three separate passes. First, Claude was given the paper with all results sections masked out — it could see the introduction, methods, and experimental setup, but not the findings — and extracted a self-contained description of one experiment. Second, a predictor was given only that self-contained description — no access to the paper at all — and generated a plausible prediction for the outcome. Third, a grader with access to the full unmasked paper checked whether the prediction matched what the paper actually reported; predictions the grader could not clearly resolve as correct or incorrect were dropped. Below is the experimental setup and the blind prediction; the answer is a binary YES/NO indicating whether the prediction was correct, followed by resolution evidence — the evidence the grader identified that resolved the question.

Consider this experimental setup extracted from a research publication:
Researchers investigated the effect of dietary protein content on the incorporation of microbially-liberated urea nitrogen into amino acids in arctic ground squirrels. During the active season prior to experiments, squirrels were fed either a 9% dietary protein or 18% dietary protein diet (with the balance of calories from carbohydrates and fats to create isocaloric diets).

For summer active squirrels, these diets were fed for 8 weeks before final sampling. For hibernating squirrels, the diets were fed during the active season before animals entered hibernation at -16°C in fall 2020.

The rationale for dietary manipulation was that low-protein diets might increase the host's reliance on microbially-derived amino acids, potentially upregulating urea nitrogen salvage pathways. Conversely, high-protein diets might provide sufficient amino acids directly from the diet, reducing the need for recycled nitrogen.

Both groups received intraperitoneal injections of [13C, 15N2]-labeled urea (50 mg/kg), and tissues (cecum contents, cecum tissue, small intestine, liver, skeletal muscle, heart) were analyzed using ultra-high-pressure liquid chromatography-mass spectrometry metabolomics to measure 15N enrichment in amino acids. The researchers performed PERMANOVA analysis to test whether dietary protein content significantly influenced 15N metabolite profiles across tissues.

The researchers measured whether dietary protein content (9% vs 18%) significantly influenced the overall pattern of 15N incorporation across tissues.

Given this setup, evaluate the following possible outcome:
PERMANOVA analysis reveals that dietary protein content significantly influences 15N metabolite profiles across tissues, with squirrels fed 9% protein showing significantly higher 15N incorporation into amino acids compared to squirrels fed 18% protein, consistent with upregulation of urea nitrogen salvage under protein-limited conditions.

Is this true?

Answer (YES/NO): NO